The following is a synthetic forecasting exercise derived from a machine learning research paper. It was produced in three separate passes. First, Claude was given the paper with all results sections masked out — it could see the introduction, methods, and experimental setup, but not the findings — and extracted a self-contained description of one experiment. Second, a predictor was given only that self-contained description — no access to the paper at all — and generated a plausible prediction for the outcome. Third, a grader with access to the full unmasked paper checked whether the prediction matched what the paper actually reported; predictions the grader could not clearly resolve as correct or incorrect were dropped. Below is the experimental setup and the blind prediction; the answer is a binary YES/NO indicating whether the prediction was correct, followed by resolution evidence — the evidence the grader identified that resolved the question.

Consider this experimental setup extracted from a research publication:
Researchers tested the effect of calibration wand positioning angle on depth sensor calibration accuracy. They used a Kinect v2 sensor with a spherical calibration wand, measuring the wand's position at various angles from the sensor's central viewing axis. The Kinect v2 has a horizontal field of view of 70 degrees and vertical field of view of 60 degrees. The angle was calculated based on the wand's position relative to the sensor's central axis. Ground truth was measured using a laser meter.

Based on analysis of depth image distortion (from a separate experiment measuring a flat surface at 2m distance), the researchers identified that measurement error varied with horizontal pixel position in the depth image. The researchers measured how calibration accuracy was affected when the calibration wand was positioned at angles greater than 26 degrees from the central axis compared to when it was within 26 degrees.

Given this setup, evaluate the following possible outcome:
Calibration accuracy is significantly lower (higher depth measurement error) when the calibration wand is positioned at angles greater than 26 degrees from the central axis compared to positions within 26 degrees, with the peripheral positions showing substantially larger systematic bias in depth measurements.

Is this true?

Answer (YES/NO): YES